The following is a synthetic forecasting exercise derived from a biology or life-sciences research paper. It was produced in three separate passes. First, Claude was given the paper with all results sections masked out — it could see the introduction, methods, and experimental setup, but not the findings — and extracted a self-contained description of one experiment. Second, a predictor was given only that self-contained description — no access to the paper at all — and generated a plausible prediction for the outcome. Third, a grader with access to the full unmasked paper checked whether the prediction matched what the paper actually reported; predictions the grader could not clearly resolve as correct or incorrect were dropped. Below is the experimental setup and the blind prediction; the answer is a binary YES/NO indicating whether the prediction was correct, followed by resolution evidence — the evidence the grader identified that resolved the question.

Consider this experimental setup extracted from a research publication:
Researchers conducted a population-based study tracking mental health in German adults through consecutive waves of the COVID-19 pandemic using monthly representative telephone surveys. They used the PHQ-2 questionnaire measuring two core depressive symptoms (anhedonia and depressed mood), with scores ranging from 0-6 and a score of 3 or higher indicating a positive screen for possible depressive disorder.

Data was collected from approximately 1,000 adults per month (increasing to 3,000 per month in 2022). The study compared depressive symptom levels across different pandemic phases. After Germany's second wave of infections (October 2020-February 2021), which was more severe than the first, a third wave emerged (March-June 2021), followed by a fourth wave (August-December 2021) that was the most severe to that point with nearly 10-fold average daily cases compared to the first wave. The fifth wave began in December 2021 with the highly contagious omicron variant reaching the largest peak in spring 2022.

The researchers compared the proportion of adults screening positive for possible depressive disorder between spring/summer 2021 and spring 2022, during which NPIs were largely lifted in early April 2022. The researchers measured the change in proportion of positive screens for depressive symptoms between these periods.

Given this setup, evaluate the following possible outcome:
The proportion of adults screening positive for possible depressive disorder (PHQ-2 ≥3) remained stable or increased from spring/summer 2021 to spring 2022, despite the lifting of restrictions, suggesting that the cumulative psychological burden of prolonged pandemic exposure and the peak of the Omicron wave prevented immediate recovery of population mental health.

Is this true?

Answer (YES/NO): YES